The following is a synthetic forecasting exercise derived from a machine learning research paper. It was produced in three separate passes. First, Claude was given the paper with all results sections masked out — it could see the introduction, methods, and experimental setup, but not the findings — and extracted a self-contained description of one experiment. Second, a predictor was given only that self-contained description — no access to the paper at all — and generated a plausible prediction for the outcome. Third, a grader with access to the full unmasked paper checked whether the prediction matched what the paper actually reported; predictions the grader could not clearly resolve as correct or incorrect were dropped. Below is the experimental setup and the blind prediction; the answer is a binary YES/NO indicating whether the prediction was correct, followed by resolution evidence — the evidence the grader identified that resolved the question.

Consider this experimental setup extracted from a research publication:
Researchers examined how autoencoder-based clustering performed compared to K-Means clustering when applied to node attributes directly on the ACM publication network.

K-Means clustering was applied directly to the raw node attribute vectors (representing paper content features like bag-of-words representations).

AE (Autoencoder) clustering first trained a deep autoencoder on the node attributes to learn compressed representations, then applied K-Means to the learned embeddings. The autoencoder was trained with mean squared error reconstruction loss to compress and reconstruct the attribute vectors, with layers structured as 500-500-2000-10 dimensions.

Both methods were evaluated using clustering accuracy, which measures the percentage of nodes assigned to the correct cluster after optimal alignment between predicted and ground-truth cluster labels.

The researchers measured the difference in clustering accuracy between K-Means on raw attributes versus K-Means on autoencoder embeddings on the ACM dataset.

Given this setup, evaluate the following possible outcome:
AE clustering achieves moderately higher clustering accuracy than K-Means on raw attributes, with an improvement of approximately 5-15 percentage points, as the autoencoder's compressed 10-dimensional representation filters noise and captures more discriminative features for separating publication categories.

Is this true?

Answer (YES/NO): YES